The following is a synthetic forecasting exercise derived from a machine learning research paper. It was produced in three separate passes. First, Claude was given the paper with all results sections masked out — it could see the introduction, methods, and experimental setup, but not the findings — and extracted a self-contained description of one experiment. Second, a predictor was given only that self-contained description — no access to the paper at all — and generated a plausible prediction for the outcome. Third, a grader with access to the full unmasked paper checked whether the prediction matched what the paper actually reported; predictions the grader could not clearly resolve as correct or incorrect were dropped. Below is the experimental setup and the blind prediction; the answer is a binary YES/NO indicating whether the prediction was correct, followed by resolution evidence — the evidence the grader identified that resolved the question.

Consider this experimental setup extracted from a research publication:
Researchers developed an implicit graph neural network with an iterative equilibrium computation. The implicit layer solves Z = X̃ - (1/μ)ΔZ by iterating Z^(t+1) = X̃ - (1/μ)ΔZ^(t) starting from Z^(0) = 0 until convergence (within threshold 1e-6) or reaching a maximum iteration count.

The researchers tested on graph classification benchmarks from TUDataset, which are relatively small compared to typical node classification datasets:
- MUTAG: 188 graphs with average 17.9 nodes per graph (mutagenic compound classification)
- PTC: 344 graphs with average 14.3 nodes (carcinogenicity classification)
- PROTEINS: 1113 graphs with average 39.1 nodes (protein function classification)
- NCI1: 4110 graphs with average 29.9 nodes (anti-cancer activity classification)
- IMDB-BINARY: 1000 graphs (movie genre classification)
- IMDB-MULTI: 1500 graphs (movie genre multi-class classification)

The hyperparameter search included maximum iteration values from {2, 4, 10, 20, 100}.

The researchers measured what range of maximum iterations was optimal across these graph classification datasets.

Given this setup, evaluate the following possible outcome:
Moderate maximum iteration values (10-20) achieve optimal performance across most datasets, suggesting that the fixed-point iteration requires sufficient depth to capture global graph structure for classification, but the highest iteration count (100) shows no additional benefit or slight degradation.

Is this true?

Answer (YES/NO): YES